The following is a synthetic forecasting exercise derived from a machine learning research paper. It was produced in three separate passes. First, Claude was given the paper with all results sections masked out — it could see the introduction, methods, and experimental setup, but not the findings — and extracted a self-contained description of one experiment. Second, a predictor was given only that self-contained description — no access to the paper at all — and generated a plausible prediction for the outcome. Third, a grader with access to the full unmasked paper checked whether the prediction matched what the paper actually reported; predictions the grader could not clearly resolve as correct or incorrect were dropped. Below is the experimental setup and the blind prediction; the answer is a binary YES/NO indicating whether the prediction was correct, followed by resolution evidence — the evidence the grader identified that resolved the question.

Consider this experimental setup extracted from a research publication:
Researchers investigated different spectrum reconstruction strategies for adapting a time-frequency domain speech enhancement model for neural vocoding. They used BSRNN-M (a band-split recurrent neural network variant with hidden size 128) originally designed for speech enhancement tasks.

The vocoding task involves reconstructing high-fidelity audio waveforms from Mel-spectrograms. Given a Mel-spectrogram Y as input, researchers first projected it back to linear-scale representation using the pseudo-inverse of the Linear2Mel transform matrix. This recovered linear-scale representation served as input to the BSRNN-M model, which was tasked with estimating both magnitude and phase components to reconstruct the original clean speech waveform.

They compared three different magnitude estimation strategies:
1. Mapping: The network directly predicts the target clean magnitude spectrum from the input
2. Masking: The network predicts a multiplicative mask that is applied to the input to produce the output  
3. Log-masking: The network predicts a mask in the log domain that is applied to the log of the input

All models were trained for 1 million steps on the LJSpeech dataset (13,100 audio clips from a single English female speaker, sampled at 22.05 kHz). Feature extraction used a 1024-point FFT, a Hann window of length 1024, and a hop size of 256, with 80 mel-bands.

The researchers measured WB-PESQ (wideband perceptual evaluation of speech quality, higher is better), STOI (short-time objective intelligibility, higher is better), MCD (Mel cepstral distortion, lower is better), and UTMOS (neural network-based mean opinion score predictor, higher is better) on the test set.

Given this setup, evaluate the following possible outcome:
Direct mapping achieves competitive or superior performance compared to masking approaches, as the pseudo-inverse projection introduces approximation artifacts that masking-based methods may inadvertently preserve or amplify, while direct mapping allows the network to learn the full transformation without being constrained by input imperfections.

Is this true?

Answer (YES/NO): NO